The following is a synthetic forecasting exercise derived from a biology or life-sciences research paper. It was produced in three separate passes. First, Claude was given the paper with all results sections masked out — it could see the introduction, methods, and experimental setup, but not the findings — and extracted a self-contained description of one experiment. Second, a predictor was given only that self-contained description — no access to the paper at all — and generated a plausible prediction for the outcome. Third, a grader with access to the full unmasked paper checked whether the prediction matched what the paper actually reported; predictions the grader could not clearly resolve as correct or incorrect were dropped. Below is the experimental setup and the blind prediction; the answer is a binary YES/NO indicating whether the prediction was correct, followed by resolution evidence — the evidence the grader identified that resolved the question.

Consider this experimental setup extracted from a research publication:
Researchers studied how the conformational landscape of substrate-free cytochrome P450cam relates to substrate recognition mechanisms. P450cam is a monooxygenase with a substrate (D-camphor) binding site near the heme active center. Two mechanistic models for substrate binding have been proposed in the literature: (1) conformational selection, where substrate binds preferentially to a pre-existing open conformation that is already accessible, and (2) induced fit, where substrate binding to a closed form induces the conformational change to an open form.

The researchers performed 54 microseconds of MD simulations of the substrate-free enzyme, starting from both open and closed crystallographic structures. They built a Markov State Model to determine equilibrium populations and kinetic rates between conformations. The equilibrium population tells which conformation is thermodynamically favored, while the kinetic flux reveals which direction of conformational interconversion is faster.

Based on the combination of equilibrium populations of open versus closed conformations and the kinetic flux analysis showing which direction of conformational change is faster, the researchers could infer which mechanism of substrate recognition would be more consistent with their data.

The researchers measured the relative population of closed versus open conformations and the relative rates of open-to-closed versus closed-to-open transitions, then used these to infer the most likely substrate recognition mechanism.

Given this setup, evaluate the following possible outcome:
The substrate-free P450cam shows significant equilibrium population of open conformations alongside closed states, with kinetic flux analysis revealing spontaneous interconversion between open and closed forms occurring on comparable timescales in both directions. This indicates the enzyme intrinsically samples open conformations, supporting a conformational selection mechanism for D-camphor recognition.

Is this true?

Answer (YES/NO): NO